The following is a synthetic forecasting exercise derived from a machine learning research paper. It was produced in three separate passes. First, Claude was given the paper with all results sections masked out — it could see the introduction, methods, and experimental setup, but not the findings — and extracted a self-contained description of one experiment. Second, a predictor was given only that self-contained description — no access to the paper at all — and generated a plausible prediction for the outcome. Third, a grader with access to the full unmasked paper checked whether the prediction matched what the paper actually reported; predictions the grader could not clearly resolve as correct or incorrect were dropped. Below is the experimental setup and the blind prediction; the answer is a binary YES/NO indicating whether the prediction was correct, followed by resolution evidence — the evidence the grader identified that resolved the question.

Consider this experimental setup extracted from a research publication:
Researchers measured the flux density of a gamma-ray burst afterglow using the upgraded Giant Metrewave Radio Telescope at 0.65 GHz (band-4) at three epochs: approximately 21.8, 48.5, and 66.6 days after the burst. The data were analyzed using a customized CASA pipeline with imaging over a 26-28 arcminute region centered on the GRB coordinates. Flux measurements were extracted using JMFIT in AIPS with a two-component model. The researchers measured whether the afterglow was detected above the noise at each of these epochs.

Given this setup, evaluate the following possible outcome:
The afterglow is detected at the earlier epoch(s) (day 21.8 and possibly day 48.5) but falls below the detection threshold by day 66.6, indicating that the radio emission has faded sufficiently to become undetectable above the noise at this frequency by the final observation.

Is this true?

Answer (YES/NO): NO